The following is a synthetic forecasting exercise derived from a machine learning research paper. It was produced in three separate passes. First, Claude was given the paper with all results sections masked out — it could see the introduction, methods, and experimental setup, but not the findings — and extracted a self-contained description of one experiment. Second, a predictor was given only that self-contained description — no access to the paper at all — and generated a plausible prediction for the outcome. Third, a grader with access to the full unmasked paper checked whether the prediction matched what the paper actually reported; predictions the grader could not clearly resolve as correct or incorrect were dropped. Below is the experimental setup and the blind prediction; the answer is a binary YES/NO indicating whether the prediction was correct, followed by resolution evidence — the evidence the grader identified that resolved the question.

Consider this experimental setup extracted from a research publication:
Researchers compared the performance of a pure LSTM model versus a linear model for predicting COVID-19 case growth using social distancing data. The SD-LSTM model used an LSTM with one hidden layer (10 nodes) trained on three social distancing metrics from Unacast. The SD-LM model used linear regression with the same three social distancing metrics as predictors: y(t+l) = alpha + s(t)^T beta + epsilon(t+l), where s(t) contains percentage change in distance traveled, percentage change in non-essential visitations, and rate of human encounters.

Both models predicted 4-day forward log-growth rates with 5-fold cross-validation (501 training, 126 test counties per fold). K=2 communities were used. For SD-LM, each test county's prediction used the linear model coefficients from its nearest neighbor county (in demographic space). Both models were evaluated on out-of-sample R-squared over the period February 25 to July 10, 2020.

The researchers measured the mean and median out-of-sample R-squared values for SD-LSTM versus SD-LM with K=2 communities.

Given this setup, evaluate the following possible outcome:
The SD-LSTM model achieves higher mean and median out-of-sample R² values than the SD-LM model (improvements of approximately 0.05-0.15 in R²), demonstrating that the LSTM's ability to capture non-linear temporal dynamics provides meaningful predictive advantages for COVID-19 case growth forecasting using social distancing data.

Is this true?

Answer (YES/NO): NO